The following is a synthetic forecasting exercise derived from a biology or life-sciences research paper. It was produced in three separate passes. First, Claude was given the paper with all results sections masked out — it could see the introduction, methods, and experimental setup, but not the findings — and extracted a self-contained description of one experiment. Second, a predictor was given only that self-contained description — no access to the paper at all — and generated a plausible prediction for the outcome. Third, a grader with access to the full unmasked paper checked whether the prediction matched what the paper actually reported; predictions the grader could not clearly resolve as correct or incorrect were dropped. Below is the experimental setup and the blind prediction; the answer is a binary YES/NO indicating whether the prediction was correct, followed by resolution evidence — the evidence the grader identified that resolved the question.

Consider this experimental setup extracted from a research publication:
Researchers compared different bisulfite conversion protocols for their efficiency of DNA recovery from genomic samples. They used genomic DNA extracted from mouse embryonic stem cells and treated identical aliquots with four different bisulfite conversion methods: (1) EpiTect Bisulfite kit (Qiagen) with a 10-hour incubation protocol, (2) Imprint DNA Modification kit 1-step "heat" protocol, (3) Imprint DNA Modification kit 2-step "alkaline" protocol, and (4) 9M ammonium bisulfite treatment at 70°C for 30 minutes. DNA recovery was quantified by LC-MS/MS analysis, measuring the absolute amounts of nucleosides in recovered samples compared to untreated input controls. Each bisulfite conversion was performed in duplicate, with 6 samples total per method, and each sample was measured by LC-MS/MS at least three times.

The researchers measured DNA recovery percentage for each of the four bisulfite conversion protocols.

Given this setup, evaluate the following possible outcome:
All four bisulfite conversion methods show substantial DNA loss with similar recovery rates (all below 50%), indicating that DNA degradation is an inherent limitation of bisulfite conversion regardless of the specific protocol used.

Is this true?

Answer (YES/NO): NO